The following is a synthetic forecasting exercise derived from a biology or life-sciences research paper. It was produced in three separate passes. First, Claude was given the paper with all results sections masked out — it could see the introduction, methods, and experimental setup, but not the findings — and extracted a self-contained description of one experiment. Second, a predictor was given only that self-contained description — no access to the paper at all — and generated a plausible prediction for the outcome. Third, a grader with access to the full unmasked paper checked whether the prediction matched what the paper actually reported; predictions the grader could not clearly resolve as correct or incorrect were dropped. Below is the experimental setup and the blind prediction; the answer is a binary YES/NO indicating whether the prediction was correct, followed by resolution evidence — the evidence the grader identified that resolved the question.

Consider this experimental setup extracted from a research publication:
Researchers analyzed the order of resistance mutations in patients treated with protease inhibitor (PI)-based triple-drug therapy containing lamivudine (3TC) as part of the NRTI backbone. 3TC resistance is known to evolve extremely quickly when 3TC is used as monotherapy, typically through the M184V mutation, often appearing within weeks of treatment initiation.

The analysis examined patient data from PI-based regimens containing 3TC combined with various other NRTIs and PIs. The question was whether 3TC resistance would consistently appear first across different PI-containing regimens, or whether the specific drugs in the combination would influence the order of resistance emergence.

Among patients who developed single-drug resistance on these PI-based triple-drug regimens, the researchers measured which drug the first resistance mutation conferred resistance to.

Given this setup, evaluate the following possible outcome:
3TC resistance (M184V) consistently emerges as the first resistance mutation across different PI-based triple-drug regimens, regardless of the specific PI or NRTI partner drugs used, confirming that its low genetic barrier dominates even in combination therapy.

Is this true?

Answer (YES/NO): NO